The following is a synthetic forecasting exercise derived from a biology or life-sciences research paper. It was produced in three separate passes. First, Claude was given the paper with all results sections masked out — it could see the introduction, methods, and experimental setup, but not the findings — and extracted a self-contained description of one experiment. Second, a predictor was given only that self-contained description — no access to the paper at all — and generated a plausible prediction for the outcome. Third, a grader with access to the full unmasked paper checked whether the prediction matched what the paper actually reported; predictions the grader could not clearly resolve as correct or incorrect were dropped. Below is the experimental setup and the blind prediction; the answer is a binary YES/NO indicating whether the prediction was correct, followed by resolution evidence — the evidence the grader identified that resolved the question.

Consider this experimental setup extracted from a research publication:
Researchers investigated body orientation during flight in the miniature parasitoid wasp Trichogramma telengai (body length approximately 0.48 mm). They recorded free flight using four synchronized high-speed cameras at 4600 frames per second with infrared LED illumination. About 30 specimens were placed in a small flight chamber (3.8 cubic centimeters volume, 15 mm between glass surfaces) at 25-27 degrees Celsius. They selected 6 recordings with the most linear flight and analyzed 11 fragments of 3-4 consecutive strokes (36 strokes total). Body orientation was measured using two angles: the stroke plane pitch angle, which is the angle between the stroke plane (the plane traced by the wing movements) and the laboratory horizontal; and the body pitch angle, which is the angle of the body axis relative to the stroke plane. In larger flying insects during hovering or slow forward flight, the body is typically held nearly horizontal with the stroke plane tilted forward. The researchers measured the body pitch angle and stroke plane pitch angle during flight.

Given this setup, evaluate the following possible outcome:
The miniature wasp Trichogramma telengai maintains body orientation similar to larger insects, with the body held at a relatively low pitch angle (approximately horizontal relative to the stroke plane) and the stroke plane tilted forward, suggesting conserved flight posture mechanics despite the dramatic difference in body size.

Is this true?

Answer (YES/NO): NO